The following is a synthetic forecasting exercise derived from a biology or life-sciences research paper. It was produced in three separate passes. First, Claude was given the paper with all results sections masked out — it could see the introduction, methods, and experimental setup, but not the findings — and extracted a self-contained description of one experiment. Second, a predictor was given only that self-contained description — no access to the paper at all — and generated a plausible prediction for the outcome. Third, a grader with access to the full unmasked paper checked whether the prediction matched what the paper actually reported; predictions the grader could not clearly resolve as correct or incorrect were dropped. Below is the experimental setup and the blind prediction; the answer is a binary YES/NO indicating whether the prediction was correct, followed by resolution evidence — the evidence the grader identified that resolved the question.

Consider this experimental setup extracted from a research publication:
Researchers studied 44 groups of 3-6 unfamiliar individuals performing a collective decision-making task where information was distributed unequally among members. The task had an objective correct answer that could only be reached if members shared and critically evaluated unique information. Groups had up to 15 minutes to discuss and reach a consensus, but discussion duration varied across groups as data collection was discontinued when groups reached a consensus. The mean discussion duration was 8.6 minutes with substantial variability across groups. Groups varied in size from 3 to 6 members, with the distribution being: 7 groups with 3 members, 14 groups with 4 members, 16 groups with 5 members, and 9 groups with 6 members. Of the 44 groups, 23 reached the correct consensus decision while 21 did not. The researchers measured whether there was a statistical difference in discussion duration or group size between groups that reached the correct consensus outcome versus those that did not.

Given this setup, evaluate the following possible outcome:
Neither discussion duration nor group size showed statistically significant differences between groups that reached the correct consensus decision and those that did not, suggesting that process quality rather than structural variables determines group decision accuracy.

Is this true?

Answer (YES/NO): YES